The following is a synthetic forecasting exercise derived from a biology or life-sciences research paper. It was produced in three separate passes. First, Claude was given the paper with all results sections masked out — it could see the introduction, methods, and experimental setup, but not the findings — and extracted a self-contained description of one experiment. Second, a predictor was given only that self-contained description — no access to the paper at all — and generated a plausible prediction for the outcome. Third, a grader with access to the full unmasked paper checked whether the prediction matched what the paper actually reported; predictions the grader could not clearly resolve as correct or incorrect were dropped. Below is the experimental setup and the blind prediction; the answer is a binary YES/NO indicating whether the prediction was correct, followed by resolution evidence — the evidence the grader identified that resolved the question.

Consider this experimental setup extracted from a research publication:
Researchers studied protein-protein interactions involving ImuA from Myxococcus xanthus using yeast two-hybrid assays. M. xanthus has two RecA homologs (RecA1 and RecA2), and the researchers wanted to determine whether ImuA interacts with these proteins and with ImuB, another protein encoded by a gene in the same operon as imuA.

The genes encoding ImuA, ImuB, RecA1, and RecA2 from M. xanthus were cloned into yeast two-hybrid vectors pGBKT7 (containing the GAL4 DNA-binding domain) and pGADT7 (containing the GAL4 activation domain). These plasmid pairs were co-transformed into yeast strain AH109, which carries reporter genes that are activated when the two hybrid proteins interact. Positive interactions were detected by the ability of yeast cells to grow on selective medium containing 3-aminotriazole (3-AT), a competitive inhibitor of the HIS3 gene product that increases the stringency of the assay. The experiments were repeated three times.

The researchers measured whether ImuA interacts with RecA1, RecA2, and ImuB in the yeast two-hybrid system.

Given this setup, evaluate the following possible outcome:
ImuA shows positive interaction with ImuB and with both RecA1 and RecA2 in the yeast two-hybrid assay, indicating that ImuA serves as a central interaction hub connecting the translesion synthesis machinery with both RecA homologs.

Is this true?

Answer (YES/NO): NO